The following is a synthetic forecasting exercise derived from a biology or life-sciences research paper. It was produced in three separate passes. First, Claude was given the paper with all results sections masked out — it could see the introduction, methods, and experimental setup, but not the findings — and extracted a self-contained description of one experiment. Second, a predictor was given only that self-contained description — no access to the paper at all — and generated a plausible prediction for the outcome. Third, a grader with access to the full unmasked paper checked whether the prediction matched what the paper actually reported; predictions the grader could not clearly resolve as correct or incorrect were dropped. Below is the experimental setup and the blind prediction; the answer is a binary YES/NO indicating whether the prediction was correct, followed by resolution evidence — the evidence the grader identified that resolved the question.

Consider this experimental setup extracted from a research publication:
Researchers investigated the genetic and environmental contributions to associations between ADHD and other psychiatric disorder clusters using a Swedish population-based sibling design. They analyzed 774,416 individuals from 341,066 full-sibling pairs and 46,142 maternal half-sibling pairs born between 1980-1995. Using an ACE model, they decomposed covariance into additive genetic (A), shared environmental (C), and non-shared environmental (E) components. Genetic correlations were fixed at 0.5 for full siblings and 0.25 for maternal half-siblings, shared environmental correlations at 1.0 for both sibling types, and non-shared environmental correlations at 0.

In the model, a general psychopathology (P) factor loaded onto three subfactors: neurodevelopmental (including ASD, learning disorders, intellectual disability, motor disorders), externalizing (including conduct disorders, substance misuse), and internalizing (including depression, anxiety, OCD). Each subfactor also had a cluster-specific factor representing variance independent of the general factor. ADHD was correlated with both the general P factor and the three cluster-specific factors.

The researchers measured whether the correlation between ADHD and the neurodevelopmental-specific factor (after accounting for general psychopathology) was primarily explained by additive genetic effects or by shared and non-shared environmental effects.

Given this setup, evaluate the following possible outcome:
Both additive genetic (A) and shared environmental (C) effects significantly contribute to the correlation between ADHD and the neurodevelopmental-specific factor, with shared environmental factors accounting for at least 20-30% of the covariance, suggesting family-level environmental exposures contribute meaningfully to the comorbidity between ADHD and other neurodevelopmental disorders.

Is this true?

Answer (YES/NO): NO